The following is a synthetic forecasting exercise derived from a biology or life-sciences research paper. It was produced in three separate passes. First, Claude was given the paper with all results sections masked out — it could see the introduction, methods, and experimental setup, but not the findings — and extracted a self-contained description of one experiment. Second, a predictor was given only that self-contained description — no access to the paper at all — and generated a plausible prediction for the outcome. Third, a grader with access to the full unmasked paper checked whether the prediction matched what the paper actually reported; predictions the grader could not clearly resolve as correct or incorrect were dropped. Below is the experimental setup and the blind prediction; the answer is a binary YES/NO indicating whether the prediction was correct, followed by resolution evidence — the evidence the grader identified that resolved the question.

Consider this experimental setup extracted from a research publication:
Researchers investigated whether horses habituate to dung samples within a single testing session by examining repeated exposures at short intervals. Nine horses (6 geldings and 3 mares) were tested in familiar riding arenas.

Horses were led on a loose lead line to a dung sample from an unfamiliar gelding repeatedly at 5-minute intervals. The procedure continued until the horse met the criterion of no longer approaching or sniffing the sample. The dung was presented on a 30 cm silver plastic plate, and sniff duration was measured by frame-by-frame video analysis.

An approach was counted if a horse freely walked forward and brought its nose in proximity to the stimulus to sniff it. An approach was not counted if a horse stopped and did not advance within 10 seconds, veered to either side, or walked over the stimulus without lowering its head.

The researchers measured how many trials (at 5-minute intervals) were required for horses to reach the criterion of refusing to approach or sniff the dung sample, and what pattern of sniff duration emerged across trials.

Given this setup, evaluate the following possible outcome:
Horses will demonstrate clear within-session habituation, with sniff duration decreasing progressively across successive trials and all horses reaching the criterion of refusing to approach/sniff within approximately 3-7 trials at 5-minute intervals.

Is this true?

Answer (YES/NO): NO